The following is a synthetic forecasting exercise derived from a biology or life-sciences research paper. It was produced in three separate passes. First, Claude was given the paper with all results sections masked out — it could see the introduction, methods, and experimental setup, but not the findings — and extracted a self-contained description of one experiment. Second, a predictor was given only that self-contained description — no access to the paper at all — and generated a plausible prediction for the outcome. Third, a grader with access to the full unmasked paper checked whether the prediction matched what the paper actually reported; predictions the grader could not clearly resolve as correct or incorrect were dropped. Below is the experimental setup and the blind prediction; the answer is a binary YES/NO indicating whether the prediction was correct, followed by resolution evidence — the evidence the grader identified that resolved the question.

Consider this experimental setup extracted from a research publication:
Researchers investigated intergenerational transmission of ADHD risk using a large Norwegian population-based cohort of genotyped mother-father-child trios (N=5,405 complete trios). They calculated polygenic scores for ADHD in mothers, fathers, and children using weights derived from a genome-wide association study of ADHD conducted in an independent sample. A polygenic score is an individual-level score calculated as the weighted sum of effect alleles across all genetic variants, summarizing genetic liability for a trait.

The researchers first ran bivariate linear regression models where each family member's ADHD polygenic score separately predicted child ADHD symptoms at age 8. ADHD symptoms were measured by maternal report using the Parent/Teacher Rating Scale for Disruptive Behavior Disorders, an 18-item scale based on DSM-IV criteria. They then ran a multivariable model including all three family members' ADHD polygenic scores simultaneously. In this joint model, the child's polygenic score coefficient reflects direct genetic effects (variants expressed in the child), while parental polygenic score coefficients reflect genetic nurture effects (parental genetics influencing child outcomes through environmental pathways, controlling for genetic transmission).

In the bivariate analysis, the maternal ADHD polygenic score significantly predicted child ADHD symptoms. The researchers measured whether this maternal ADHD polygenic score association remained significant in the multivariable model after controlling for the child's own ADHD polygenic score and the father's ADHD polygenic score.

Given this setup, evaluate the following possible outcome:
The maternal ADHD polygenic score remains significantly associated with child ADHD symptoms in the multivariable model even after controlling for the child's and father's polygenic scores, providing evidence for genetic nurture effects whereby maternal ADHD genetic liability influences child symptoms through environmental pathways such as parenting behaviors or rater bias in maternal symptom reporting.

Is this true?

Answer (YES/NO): NO